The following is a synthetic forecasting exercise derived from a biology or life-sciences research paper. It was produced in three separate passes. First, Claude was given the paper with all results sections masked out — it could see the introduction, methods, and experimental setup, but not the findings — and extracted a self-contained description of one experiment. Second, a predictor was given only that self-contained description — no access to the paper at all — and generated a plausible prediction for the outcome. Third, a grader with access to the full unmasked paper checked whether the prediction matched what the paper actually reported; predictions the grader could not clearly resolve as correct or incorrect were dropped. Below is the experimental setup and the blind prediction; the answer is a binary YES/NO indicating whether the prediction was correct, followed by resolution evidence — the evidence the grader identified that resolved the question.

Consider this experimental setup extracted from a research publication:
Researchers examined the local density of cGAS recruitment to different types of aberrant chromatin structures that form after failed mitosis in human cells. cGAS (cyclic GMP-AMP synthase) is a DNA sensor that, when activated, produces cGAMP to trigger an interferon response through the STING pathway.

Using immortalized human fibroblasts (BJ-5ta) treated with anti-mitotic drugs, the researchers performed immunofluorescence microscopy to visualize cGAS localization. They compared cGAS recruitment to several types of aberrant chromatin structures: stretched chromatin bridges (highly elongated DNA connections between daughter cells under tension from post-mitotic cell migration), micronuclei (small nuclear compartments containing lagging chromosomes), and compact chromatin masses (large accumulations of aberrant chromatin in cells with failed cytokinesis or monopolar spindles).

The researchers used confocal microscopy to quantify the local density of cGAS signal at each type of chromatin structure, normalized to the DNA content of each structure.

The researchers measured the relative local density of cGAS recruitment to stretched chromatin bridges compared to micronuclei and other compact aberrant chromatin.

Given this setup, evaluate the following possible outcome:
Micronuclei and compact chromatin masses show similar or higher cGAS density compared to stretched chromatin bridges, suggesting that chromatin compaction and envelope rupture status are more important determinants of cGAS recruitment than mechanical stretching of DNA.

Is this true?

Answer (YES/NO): NO